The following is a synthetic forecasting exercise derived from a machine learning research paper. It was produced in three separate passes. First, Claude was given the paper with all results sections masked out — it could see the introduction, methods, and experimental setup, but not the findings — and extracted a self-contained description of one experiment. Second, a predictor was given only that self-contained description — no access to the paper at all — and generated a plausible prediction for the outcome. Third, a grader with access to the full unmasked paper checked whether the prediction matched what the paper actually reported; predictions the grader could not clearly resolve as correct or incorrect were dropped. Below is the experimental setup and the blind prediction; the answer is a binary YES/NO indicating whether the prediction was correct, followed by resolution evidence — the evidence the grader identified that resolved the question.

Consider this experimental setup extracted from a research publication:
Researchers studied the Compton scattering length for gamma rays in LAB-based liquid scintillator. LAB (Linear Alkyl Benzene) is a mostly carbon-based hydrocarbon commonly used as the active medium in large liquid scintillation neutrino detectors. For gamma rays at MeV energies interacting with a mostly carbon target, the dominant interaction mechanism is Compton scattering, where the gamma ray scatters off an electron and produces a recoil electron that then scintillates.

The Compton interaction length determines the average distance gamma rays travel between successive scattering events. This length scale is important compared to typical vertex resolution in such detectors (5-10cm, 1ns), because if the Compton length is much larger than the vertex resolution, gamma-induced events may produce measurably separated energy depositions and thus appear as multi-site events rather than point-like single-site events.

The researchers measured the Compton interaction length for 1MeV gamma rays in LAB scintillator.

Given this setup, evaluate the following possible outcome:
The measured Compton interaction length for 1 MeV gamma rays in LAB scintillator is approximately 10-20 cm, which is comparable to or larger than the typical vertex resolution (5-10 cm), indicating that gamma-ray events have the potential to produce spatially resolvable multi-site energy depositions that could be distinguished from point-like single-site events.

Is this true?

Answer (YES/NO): YES